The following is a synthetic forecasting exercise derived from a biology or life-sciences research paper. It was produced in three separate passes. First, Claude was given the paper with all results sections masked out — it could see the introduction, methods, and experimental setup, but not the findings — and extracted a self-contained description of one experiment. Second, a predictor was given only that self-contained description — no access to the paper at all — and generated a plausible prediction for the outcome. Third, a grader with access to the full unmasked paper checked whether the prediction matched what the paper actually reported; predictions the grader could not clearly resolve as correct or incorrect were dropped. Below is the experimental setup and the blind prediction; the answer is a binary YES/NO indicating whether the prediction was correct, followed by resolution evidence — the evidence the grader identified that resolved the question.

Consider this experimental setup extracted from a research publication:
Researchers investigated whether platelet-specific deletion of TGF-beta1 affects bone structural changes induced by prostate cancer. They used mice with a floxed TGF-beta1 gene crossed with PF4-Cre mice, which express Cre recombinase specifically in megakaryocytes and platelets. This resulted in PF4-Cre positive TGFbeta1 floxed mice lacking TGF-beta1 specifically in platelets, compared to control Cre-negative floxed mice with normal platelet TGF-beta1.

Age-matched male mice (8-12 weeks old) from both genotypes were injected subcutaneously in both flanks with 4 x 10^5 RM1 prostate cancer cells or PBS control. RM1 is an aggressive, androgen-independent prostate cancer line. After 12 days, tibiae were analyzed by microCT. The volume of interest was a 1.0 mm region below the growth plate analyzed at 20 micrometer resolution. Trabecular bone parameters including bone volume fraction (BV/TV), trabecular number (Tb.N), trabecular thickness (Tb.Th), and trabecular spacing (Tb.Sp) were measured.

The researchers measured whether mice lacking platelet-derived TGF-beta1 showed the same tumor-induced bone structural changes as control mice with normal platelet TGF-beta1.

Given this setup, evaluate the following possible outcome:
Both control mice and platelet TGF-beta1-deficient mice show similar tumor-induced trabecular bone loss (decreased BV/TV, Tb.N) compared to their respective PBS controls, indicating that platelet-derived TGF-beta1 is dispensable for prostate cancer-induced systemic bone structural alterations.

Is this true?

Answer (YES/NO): NO